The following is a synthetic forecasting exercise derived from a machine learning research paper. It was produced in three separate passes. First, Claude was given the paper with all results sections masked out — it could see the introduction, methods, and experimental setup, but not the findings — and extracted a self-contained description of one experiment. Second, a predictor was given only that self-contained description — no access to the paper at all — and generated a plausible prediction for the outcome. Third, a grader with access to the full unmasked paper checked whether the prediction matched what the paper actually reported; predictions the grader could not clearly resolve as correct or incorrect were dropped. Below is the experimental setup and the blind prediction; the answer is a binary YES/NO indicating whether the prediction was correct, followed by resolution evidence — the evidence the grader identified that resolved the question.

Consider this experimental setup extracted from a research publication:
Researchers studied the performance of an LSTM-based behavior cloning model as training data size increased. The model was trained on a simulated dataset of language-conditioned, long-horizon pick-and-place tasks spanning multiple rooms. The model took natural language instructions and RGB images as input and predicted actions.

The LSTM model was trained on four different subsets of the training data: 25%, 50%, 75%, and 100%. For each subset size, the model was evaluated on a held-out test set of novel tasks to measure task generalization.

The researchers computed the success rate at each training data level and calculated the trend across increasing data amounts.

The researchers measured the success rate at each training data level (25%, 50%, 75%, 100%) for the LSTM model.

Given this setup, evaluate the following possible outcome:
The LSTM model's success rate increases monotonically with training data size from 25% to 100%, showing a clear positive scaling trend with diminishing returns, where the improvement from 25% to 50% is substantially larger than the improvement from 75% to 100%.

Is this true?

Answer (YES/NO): NO